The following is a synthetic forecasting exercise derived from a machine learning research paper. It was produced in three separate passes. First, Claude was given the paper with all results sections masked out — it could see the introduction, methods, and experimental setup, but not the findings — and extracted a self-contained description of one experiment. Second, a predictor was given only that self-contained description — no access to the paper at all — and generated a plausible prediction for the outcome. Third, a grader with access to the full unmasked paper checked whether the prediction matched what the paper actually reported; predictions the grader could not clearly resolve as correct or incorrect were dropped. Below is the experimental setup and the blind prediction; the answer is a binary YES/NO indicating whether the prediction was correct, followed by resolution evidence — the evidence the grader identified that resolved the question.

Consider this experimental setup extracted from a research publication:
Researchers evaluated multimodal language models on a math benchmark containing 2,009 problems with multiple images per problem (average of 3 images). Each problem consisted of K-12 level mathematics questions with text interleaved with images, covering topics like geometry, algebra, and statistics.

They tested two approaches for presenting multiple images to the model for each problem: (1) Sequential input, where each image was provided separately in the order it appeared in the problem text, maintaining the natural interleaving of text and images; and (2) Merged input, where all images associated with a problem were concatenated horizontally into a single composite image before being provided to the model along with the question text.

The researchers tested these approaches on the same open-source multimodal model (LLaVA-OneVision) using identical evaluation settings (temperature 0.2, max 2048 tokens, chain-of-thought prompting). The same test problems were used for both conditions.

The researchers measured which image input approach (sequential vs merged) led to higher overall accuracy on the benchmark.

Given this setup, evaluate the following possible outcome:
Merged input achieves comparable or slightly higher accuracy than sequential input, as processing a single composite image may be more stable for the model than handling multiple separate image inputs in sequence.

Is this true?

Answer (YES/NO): NO